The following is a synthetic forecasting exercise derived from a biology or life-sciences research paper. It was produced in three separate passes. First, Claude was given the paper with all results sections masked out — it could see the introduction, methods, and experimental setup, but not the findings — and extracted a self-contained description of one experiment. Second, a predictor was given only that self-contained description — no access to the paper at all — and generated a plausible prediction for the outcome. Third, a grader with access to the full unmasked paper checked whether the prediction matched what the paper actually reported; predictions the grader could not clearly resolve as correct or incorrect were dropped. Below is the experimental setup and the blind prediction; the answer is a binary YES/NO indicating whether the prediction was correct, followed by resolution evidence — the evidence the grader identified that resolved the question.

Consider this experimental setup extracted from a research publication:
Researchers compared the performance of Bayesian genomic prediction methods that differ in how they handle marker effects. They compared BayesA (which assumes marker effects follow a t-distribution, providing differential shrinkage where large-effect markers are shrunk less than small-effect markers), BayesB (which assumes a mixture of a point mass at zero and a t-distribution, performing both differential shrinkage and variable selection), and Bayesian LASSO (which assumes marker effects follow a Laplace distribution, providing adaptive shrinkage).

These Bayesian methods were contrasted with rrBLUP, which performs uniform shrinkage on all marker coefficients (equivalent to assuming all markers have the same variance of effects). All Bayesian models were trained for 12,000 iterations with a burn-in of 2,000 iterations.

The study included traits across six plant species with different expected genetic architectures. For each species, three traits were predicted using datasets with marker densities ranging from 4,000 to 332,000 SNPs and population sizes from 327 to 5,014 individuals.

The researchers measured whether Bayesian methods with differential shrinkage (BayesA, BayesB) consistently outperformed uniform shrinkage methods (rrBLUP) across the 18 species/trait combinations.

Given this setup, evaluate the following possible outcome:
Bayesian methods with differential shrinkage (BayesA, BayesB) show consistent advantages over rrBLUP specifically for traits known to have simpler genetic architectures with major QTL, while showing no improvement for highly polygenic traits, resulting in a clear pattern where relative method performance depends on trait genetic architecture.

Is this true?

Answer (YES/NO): NO